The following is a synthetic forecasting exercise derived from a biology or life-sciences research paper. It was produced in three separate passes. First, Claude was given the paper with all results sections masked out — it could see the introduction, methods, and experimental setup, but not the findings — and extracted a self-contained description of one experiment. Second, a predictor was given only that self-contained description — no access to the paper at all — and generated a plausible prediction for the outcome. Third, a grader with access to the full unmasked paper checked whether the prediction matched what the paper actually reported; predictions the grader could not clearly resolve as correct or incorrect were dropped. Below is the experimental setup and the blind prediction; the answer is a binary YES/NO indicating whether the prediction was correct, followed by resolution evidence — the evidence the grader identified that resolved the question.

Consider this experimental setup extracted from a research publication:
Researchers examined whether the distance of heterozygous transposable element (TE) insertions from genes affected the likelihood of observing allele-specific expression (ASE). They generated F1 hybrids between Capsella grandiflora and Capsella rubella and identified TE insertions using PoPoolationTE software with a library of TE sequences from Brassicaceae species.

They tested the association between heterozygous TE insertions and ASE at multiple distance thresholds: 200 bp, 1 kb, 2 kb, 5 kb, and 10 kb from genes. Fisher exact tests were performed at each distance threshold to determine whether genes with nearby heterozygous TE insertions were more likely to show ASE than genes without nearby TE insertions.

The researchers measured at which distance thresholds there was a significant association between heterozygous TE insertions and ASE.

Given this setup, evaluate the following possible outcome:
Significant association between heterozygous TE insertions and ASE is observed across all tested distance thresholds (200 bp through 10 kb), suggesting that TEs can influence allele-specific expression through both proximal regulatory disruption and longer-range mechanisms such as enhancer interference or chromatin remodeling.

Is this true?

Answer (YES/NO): NO